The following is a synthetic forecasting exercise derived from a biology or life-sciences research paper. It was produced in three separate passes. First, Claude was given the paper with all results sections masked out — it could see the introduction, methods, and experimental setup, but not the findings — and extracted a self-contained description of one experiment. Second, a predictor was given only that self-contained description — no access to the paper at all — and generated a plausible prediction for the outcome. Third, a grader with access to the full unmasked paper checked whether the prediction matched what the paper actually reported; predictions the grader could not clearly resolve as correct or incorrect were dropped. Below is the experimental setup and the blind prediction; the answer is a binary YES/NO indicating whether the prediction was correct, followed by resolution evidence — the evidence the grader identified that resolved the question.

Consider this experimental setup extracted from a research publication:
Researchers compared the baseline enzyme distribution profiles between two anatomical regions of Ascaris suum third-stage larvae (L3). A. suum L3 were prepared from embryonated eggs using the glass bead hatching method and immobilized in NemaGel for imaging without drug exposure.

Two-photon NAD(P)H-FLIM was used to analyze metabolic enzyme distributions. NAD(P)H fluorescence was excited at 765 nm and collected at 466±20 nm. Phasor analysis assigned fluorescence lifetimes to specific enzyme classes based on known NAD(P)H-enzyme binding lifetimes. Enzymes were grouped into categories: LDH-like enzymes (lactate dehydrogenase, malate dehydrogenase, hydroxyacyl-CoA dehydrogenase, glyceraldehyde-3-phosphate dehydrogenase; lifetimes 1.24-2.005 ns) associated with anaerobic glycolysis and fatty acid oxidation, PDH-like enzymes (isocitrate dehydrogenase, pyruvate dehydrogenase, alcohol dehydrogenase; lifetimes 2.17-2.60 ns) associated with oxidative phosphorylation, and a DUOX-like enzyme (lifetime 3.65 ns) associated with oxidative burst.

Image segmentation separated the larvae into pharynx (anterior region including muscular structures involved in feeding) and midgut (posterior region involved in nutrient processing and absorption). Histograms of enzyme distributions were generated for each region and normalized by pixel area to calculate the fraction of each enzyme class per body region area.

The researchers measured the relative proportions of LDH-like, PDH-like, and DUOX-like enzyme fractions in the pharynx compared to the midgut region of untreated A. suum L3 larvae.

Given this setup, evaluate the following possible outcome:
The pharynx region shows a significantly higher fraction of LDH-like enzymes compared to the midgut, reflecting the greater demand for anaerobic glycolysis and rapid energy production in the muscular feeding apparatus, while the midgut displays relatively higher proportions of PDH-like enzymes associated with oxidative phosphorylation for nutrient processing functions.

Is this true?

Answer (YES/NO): NO